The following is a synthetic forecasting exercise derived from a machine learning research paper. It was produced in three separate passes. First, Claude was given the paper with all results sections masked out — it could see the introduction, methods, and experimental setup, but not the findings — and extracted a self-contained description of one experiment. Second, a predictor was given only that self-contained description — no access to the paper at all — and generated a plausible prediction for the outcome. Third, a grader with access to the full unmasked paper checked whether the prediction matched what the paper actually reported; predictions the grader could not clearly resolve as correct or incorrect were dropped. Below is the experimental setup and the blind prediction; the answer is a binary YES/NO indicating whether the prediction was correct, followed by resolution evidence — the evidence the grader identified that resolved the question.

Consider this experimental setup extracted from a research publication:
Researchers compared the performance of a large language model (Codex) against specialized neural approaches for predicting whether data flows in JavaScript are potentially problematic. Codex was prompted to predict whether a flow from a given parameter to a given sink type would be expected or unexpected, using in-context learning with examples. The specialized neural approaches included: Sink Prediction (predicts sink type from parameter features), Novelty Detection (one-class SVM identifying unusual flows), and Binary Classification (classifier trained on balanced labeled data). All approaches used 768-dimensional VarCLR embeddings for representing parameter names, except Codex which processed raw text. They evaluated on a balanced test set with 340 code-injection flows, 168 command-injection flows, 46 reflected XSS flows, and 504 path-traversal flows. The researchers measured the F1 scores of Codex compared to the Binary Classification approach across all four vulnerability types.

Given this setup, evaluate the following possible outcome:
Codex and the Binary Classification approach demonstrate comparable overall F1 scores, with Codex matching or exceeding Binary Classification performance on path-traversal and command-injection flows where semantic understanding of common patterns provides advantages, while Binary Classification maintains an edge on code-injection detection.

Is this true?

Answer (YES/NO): NO